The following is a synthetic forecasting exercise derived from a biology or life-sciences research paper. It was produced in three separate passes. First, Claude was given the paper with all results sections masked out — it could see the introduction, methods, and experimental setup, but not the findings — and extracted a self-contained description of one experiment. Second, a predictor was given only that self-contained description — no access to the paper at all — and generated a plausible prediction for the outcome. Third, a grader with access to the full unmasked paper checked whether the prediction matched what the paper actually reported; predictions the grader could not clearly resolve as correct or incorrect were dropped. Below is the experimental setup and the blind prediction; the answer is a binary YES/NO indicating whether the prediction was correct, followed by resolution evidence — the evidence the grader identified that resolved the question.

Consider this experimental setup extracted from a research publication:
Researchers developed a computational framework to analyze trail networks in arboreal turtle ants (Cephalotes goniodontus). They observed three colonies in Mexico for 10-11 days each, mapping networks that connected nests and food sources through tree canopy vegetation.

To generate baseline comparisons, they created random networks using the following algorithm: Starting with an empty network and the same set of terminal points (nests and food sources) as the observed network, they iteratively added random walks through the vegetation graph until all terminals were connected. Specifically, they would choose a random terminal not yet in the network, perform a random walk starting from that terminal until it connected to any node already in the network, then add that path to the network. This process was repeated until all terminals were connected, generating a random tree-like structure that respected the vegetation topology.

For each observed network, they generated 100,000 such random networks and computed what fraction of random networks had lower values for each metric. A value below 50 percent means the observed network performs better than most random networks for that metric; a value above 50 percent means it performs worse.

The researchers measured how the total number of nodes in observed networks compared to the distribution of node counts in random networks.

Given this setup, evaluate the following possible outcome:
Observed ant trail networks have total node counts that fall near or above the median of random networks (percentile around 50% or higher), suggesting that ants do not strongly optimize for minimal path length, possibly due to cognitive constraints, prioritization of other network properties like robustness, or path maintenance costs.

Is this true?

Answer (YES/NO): NO